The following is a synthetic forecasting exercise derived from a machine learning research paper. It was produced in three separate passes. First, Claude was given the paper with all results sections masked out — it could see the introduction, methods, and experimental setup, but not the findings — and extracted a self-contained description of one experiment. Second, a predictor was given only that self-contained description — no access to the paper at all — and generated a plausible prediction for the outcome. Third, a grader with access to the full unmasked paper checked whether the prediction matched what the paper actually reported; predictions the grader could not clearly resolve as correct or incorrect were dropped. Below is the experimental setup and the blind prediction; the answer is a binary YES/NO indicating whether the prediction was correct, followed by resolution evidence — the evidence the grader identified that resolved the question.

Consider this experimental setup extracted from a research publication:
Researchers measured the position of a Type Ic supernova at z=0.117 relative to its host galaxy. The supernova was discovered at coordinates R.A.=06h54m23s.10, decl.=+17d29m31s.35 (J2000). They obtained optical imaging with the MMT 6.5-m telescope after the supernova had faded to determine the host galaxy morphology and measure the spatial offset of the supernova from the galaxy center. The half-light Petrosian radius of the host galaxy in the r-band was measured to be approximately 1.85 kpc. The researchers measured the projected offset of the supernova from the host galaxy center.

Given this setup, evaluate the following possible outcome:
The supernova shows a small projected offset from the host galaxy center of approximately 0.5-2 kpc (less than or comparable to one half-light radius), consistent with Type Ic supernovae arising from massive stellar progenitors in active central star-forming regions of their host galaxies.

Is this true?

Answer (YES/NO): NO